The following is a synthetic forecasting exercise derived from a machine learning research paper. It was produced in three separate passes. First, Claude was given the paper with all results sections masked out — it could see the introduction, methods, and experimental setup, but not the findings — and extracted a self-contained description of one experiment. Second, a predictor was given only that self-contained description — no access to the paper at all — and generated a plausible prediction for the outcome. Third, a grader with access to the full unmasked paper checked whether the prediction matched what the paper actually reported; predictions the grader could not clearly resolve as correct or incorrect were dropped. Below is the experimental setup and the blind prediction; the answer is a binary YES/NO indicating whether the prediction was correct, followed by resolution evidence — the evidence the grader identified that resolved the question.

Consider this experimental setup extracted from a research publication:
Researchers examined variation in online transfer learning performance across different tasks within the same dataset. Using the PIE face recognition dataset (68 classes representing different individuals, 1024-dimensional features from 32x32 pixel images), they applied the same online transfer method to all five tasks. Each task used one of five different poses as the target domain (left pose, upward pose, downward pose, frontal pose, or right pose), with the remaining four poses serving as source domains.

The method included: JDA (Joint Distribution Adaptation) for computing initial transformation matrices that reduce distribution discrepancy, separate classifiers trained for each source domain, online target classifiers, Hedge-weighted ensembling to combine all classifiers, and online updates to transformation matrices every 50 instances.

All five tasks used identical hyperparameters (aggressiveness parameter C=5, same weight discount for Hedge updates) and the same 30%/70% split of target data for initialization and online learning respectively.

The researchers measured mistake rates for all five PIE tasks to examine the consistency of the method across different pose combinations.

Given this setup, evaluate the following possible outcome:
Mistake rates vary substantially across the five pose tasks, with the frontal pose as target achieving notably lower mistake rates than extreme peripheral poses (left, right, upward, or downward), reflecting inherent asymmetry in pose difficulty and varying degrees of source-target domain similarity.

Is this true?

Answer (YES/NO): NO